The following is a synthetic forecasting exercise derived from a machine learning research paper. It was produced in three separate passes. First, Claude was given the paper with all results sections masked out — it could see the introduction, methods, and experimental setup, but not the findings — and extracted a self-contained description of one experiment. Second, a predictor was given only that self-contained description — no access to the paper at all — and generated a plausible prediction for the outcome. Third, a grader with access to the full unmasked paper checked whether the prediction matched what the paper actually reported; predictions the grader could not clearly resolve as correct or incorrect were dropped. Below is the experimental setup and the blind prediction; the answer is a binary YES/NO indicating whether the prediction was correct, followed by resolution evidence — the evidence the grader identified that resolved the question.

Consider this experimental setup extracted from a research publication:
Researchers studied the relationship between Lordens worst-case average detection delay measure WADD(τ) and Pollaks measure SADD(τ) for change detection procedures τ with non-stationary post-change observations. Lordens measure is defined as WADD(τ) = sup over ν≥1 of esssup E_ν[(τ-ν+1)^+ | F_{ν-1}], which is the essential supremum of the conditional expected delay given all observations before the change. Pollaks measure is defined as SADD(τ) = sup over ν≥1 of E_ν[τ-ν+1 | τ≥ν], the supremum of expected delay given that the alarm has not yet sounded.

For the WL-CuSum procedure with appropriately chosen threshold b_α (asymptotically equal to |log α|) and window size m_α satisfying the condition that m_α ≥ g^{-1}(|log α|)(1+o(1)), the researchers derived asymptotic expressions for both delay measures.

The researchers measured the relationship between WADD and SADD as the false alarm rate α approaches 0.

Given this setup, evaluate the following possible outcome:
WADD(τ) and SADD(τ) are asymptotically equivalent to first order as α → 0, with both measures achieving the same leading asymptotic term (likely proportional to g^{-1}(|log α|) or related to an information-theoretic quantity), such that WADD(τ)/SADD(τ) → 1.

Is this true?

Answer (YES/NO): YES